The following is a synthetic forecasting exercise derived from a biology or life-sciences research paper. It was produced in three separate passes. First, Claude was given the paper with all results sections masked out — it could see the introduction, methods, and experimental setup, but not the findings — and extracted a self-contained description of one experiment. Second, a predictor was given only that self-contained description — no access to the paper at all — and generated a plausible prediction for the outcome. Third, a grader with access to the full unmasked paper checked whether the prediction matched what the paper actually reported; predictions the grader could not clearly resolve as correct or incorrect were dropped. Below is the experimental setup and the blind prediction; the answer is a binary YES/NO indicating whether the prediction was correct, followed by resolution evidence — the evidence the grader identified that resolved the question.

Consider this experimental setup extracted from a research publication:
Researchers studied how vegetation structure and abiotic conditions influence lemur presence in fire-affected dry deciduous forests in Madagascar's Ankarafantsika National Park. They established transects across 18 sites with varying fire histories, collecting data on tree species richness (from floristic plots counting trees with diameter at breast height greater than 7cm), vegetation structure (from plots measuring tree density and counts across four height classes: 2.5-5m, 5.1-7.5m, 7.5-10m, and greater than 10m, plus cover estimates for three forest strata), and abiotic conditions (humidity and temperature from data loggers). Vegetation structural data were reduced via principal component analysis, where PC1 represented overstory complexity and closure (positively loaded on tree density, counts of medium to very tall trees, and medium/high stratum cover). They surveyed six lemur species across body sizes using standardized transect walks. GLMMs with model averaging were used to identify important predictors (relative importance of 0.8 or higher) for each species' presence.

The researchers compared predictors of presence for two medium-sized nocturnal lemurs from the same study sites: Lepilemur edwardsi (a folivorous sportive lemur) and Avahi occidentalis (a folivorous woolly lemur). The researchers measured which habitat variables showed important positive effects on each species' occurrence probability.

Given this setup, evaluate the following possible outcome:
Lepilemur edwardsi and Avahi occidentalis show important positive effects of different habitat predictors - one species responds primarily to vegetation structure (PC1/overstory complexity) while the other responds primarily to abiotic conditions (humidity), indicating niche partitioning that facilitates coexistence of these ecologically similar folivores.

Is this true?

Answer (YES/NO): NO